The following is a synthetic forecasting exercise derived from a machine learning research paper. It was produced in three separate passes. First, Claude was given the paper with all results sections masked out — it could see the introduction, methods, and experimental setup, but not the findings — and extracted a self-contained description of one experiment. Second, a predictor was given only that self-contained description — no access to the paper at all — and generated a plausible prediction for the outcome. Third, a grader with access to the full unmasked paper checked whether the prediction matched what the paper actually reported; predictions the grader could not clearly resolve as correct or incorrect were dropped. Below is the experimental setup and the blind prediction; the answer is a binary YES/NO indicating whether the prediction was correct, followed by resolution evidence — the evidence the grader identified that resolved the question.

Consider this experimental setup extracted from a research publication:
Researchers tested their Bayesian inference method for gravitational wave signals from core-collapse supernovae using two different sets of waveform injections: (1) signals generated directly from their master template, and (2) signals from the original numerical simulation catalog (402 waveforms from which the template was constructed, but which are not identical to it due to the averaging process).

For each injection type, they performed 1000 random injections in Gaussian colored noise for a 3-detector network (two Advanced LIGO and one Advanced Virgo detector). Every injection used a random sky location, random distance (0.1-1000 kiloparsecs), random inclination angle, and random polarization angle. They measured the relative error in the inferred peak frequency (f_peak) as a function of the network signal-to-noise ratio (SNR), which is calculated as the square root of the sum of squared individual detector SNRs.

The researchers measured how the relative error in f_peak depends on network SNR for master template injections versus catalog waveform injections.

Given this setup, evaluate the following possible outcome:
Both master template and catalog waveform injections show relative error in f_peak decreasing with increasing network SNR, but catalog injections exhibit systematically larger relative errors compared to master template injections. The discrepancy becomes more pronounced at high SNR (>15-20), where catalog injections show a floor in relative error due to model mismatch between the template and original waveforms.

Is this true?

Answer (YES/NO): YES